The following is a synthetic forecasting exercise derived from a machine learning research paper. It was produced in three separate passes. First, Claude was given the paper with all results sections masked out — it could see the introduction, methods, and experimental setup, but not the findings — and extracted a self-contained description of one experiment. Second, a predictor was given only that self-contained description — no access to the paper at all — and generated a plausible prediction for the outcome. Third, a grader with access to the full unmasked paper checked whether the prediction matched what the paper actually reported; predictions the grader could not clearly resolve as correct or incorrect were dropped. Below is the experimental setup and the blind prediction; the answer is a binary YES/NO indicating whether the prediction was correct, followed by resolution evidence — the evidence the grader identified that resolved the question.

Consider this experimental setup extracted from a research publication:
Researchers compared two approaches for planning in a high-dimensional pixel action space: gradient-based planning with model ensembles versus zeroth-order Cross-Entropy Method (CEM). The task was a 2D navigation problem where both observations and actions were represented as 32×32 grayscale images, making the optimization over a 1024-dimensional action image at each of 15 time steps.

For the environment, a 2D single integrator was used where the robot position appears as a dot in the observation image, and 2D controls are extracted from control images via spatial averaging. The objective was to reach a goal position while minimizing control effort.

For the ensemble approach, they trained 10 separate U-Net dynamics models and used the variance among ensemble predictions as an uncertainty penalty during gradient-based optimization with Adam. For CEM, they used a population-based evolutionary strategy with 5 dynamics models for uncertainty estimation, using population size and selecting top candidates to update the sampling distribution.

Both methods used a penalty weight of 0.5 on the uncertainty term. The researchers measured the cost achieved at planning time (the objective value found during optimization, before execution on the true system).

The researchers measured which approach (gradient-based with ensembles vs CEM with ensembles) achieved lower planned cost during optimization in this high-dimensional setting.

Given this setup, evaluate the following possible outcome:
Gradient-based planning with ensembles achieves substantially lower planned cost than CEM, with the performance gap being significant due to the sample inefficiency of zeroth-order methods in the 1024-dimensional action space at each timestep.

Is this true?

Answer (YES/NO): NO